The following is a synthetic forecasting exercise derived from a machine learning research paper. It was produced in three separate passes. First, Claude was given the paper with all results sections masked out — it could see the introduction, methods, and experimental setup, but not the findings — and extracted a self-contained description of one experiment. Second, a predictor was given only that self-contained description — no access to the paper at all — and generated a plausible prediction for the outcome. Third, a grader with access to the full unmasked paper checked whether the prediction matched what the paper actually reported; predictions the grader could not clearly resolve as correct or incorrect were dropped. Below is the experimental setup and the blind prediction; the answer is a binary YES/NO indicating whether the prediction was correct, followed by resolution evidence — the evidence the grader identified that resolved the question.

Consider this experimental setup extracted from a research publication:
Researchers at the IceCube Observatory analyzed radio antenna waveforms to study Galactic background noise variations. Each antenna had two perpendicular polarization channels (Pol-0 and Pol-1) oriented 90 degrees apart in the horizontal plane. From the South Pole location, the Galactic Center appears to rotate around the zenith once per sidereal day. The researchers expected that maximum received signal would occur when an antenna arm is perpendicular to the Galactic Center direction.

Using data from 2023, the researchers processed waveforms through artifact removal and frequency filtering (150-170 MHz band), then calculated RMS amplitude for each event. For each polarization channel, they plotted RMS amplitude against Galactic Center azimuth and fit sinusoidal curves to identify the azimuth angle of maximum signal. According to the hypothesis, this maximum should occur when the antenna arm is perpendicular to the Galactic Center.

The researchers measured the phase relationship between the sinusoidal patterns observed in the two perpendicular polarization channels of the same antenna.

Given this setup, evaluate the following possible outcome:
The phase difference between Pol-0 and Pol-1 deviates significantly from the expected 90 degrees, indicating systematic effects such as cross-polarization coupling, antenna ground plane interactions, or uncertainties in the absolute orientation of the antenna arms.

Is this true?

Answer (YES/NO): NO